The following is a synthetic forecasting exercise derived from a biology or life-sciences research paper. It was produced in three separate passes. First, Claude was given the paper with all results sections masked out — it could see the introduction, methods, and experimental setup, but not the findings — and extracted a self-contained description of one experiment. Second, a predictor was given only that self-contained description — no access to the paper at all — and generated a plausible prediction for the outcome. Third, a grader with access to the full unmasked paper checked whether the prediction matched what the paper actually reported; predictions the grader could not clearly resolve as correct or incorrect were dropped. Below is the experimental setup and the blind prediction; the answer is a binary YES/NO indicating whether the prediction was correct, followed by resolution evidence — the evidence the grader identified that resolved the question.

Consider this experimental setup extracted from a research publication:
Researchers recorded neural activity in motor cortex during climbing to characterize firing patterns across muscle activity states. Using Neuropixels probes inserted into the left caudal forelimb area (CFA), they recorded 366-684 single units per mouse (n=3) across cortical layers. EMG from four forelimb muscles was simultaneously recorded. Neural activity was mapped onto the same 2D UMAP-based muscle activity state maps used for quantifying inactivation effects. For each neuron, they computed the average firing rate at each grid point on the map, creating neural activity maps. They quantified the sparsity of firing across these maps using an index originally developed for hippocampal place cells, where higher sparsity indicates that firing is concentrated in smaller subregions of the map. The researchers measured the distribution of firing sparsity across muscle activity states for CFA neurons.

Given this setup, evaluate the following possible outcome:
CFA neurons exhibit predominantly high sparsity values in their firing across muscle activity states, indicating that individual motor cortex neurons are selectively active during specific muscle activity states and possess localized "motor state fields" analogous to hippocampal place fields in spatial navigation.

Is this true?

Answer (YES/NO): NO